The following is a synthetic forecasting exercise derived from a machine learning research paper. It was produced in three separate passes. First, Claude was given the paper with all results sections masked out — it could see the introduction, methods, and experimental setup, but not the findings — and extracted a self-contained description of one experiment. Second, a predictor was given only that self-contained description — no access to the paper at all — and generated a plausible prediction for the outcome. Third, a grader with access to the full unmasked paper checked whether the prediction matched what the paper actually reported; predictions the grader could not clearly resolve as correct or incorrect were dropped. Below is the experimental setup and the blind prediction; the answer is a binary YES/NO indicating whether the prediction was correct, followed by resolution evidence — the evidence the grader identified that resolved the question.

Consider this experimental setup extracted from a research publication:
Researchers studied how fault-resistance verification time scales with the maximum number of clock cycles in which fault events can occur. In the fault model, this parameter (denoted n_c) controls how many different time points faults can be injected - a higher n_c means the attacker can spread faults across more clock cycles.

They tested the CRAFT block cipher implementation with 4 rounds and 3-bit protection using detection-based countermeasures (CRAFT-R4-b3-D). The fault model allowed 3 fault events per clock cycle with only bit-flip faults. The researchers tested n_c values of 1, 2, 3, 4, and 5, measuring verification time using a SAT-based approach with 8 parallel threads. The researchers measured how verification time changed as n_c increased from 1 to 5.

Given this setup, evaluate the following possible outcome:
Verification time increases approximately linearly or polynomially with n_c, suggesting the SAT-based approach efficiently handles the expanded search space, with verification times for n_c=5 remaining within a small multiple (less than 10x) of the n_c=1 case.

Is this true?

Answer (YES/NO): YES